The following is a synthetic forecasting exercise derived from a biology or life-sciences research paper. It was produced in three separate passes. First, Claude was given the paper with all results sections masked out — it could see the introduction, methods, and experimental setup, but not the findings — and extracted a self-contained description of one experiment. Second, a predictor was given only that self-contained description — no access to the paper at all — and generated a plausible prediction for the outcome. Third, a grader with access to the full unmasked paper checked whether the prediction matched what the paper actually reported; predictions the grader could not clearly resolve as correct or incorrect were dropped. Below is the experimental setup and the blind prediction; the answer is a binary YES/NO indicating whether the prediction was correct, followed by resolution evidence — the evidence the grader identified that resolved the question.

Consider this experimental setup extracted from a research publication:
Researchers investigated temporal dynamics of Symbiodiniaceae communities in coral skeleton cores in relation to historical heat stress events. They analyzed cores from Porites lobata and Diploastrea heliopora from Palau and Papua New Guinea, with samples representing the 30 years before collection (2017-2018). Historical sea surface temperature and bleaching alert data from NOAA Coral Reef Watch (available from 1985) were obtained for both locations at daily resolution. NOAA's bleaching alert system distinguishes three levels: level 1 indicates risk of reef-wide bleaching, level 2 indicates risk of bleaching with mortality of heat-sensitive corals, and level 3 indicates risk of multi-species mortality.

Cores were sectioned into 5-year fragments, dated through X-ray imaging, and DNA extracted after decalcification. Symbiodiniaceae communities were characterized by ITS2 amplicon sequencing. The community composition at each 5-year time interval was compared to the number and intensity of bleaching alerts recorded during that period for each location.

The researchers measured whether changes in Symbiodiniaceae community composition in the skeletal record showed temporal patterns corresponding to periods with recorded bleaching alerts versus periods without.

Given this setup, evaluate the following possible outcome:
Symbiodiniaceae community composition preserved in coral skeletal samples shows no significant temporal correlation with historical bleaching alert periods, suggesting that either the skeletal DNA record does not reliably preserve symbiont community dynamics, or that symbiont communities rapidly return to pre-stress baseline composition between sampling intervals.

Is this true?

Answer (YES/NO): NO